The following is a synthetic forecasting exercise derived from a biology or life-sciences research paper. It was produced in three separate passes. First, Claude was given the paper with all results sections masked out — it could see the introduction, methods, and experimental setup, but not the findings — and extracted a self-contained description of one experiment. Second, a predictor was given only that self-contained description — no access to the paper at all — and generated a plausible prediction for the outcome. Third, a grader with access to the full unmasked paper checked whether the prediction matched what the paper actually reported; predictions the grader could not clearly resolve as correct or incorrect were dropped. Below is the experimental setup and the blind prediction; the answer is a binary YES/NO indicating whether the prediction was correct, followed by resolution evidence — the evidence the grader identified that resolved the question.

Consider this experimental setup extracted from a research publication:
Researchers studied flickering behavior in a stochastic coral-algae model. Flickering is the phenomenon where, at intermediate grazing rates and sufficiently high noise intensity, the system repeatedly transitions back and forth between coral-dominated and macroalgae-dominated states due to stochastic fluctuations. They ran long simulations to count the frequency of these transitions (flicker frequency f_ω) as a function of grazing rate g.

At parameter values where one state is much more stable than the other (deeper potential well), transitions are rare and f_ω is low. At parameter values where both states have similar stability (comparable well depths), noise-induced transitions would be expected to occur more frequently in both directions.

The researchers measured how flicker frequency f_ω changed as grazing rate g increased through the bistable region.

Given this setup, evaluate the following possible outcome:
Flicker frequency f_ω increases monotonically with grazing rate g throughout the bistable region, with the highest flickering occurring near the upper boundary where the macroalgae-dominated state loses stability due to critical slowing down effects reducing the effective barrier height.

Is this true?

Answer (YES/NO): YES